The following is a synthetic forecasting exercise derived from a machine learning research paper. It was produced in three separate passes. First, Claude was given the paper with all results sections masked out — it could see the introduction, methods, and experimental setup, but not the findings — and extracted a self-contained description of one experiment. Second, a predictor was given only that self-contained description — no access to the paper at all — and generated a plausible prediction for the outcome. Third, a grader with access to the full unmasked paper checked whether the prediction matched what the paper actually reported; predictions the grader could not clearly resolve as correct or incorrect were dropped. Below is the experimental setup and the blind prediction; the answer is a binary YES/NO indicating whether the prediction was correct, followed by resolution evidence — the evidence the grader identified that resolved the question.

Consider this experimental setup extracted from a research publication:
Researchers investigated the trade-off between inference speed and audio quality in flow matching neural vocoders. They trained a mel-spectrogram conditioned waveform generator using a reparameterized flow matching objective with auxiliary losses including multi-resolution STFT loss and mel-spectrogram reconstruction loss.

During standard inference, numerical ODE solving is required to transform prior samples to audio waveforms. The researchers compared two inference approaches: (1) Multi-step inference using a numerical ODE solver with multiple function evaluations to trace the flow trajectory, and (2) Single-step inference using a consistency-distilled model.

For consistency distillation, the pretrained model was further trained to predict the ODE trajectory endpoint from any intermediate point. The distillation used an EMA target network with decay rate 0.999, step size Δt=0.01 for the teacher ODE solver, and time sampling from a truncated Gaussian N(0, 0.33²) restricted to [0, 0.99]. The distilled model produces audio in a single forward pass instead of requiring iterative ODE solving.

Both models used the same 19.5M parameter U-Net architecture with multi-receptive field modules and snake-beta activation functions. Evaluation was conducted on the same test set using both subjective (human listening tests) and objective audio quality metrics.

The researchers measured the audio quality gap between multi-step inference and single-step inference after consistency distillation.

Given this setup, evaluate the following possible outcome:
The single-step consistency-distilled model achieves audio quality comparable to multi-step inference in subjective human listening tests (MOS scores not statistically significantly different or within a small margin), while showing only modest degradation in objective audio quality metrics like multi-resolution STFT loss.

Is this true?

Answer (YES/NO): NO